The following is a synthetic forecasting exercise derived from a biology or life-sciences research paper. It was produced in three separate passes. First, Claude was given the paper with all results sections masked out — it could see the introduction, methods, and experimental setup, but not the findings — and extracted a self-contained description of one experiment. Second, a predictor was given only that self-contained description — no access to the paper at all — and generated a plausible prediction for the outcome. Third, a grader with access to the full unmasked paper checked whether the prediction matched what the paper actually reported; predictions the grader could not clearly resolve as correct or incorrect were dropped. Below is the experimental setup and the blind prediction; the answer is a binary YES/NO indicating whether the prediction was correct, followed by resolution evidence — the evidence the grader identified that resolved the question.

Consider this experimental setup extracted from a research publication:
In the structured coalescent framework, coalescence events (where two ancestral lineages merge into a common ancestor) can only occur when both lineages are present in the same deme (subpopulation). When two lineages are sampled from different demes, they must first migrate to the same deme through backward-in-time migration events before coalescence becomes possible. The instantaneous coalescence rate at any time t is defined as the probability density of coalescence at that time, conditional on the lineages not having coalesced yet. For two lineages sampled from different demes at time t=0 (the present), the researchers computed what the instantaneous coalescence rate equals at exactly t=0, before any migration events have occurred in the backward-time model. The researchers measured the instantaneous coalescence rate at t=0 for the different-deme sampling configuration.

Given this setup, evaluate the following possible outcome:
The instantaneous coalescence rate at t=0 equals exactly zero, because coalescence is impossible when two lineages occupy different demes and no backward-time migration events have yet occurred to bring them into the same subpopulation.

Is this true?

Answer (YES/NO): YES